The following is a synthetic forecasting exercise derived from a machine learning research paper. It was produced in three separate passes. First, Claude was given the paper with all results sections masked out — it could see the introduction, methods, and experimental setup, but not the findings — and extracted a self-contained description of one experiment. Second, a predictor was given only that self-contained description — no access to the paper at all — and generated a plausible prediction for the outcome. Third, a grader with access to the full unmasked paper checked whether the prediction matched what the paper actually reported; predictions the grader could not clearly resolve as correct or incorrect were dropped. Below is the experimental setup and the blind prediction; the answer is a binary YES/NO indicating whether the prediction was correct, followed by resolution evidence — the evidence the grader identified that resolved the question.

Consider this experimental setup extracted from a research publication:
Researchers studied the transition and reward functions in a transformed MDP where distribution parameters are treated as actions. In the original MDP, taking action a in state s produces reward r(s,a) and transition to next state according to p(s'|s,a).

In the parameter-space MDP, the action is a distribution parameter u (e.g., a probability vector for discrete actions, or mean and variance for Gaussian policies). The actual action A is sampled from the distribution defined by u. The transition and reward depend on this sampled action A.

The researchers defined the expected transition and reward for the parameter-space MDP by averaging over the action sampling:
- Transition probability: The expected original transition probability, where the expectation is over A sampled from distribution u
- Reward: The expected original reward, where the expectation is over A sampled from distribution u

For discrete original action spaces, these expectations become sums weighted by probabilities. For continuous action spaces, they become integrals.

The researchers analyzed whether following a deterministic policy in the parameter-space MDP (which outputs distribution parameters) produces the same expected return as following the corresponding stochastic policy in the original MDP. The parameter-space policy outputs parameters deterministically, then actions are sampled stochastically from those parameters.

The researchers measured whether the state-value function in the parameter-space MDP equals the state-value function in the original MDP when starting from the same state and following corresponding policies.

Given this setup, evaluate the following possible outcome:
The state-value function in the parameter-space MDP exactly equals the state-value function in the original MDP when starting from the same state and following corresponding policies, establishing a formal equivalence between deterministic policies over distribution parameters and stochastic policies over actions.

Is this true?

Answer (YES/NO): YES